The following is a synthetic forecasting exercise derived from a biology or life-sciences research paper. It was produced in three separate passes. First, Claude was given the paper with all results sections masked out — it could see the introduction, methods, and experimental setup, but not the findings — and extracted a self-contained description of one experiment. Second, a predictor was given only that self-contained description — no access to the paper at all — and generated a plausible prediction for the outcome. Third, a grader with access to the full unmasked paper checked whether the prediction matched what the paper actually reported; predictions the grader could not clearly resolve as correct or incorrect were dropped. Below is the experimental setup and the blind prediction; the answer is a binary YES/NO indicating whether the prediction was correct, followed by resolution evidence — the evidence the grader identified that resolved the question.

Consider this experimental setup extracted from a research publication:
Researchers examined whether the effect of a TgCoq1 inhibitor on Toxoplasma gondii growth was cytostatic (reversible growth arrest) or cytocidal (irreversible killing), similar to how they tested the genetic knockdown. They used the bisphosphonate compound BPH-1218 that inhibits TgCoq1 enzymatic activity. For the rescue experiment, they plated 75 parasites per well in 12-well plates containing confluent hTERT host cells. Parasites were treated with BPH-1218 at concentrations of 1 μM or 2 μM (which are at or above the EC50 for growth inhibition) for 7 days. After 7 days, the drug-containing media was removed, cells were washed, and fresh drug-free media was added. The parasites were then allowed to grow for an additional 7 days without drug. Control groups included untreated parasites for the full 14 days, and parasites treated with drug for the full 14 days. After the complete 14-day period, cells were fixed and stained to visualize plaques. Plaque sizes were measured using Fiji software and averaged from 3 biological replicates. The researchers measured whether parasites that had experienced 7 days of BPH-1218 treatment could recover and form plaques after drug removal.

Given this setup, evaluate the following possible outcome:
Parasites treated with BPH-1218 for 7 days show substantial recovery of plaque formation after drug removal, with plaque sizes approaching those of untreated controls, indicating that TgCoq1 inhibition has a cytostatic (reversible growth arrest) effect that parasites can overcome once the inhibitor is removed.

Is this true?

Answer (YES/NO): NO